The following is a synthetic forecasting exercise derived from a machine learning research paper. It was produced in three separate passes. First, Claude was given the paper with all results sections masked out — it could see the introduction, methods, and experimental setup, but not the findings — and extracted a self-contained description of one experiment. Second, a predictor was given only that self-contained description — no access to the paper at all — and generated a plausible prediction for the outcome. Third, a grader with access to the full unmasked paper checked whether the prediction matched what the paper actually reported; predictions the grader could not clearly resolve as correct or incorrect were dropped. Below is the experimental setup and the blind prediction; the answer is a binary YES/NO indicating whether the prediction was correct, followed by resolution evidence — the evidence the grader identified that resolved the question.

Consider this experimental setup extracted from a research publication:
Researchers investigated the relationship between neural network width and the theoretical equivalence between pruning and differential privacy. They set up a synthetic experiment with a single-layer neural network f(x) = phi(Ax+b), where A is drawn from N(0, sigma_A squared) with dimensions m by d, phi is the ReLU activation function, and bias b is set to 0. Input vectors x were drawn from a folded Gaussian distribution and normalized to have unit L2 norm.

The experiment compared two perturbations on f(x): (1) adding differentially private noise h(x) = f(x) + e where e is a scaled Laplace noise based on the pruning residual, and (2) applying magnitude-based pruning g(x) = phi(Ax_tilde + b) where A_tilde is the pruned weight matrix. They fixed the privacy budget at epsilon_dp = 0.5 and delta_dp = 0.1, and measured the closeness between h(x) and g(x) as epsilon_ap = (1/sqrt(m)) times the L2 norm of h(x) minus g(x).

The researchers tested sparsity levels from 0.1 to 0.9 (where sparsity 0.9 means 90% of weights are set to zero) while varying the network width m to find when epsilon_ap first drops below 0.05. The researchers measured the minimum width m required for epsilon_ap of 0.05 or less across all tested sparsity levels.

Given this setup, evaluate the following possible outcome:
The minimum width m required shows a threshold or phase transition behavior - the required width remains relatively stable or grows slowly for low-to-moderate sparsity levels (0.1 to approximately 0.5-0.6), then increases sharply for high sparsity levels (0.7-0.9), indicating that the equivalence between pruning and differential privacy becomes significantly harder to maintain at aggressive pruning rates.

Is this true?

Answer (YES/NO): NO